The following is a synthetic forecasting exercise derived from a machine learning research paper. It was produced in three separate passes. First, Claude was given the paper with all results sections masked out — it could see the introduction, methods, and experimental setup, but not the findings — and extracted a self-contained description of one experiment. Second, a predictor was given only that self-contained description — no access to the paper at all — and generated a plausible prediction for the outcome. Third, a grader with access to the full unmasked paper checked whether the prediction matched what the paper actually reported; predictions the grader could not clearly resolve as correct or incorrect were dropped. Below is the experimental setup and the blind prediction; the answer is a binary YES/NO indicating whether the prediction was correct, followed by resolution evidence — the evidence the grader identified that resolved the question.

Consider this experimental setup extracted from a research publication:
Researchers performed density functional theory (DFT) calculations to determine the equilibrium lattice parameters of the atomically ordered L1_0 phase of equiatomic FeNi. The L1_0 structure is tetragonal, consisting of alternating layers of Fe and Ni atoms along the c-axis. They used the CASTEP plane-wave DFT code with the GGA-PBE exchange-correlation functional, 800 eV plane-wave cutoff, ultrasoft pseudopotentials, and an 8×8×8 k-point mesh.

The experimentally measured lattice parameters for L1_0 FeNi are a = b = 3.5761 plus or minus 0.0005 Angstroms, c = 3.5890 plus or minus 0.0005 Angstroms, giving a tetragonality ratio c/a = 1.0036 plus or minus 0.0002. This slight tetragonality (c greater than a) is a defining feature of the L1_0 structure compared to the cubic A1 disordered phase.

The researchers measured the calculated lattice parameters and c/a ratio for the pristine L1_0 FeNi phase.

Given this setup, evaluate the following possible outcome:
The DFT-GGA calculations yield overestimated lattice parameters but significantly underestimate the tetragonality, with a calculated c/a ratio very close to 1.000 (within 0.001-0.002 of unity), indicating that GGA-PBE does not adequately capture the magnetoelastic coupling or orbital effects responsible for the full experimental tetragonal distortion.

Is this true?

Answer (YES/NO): NO